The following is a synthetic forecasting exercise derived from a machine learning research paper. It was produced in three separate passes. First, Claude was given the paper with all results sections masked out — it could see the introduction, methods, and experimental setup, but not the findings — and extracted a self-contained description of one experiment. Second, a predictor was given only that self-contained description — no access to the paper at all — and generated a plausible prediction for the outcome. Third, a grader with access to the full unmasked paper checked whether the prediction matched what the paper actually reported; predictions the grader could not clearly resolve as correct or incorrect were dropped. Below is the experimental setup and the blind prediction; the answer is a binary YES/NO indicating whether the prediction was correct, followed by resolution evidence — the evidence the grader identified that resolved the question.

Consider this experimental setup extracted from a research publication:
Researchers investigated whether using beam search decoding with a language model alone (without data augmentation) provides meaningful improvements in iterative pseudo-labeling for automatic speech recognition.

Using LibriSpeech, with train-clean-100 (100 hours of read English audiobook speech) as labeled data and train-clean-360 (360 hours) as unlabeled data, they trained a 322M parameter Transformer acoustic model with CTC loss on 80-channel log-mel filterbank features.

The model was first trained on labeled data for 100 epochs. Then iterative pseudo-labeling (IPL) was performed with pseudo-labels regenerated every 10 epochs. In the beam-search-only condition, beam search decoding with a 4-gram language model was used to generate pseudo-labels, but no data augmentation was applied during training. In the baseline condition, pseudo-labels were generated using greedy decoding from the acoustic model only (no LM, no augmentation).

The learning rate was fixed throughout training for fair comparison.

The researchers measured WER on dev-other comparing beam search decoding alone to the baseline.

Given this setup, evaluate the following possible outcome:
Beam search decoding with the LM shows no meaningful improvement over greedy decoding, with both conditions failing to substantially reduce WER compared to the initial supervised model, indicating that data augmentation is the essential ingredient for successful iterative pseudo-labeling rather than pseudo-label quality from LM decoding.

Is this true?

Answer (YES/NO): NO